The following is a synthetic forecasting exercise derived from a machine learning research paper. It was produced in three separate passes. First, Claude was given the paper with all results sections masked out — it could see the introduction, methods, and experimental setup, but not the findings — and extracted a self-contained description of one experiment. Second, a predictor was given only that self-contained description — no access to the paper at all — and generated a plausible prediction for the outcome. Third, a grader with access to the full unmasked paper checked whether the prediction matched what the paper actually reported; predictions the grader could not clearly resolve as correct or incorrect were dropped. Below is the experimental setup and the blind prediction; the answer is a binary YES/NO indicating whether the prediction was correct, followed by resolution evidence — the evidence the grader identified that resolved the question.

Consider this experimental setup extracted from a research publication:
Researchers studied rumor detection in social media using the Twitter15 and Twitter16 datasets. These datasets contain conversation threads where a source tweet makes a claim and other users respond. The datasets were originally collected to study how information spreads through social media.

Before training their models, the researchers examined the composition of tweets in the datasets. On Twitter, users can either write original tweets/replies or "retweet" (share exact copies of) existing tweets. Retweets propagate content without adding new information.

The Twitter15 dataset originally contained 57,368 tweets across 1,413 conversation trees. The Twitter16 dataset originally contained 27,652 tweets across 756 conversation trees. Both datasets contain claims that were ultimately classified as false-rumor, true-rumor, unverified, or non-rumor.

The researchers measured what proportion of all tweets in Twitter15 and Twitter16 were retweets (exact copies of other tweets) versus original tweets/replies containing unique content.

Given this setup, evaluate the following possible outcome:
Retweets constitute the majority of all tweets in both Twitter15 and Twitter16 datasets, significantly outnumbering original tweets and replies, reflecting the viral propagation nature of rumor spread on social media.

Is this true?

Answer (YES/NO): YES